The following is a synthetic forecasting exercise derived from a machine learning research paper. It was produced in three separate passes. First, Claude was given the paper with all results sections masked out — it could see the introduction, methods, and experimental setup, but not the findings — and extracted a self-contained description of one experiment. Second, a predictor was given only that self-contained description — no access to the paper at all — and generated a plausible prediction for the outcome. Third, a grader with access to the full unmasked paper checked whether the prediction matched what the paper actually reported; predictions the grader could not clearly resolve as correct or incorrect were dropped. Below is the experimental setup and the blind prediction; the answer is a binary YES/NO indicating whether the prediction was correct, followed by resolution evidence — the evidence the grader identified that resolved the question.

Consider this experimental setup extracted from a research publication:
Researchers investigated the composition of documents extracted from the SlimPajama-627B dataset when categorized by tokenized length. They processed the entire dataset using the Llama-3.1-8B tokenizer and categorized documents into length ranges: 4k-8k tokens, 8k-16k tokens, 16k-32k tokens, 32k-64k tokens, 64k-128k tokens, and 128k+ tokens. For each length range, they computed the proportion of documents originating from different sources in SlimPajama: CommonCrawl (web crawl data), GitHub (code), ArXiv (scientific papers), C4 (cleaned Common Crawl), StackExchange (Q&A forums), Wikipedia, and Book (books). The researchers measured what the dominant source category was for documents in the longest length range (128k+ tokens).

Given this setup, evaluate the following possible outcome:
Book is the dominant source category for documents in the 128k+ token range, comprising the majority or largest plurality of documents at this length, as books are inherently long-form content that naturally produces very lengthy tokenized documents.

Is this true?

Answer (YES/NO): YES